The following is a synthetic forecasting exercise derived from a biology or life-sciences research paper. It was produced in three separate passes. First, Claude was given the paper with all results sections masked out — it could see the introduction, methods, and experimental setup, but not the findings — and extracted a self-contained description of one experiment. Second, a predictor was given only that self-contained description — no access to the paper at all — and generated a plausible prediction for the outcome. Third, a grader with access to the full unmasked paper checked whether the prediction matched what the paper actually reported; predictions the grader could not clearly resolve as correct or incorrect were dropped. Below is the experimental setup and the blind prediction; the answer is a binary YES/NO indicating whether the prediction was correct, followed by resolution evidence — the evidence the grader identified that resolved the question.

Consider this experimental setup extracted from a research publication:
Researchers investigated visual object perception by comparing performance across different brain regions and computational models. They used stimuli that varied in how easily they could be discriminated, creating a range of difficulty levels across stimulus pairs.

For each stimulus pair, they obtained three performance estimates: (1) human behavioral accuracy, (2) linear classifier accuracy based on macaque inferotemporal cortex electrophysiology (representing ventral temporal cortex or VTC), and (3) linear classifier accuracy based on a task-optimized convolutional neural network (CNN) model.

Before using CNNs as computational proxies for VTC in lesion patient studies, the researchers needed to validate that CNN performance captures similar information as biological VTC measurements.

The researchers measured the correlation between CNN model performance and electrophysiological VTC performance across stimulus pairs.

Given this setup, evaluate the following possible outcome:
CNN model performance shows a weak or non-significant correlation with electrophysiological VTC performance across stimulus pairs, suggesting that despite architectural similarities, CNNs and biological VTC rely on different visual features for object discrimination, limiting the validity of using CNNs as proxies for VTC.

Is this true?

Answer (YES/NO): NO